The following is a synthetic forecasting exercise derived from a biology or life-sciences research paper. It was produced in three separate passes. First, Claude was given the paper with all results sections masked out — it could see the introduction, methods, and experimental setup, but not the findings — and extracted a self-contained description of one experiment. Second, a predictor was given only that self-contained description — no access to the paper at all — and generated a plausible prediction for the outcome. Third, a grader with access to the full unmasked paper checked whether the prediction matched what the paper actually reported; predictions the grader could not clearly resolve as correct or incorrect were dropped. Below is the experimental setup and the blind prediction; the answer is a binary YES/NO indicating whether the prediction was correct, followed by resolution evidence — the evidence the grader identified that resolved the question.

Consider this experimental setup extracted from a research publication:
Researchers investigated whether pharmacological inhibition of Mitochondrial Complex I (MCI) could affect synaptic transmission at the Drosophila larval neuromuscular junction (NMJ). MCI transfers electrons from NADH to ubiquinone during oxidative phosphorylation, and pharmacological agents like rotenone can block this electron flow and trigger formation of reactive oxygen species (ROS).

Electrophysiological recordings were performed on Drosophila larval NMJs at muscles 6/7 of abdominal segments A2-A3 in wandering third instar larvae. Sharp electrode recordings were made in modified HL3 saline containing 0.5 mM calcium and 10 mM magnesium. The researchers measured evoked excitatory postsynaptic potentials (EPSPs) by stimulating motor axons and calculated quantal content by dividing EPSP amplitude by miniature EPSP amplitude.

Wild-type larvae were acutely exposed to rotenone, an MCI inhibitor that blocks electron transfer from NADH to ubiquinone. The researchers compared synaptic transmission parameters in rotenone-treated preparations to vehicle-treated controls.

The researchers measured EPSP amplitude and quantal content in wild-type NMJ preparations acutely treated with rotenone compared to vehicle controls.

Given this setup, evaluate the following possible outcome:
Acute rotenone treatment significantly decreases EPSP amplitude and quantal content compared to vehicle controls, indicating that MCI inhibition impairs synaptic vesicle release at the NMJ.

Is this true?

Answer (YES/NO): NO